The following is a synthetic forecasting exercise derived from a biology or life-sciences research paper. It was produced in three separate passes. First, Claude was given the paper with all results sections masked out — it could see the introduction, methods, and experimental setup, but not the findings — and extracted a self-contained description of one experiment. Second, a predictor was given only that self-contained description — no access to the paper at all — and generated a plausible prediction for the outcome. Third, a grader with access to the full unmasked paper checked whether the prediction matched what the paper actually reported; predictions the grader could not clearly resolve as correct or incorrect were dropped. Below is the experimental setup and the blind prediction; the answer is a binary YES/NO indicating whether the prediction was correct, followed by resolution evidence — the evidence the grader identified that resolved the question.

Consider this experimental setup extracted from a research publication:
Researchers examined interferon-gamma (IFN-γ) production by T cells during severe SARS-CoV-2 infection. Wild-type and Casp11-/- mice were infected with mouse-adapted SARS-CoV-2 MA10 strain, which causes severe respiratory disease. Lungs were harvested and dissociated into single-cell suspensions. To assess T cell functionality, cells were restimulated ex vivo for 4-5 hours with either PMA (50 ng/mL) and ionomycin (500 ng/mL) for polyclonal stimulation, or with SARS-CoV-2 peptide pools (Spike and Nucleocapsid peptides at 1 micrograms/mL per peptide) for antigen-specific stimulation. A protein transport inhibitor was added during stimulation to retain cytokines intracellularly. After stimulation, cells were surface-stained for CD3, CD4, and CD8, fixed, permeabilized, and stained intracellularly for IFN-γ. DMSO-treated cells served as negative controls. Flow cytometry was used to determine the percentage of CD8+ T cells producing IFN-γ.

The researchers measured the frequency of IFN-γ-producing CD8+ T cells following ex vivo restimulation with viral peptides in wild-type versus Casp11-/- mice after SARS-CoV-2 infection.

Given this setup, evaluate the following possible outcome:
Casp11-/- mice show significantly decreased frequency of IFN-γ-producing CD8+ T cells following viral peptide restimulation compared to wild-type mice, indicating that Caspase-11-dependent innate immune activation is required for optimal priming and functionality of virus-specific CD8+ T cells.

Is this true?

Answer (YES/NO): NO